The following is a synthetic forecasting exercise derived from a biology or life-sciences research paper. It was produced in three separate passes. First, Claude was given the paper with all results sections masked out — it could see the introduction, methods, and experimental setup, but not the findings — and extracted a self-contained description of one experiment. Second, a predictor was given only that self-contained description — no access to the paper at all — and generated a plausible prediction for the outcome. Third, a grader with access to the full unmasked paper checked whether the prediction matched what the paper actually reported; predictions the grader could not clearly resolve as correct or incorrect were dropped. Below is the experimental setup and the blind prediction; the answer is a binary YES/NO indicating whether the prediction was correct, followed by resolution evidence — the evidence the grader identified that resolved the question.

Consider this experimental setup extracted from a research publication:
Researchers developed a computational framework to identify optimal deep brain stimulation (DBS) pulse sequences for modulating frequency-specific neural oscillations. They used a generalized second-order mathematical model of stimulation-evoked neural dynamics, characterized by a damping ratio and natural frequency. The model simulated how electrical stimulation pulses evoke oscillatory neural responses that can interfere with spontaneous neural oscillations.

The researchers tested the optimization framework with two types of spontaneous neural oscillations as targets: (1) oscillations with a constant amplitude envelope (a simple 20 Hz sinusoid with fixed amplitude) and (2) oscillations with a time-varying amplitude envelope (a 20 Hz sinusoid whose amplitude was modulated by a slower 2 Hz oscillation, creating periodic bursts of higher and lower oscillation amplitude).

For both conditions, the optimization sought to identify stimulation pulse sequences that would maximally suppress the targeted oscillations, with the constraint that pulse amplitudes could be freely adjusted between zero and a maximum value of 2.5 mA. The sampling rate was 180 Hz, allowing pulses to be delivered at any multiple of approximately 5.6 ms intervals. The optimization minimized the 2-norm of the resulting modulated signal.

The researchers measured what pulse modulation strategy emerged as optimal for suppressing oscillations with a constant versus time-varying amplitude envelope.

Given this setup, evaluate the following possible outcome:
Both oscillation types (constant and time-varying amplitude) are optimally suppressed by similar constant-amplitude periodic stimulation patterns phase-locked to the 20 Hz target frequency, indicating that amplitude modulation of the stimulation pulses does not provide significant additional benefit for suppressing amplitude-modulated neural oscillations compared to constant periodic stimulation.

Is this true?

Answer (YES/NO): NO